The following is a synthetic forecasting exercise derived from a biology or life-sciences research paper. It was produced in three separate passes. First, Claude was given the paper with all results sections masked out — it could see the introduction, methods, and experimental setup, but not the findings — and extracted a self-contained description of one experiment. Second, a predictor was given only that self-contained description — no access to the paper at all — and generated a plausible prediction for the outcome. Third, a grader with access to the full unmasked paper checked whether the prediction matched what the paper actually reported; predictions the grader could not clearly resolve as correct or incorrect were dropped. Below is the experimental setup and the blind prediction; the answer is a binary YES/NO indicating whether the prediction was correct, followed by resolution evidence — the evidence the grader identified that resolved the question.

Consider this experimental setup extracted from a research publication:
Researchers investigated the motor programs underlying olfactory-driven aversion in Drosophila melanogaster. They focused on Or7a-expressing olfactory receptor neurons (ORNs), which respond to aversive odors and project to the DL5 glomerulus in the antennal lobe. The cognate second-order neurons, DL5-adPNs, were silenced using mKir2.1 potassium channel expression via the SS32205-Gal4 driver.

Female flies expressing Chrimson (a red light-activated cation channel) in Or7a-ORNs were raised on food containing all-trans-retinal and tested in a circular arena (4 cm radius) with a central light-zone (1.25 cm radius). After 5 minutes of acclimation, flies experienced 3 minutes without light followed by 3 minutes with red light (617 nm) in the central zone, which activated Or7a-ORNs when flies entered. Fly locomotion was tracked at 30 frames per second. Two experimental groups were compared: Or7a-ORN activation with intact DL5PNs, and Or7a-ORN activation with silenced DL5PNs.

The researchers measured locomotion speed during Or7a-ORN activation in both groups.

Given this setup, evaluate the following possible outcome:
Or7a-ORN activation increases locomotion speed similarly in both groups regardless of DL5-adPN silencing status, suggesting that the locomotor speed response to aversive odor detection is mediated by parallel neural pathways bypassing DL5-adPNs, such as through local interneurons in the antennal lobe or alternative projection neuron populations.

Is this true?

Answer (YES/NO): YES